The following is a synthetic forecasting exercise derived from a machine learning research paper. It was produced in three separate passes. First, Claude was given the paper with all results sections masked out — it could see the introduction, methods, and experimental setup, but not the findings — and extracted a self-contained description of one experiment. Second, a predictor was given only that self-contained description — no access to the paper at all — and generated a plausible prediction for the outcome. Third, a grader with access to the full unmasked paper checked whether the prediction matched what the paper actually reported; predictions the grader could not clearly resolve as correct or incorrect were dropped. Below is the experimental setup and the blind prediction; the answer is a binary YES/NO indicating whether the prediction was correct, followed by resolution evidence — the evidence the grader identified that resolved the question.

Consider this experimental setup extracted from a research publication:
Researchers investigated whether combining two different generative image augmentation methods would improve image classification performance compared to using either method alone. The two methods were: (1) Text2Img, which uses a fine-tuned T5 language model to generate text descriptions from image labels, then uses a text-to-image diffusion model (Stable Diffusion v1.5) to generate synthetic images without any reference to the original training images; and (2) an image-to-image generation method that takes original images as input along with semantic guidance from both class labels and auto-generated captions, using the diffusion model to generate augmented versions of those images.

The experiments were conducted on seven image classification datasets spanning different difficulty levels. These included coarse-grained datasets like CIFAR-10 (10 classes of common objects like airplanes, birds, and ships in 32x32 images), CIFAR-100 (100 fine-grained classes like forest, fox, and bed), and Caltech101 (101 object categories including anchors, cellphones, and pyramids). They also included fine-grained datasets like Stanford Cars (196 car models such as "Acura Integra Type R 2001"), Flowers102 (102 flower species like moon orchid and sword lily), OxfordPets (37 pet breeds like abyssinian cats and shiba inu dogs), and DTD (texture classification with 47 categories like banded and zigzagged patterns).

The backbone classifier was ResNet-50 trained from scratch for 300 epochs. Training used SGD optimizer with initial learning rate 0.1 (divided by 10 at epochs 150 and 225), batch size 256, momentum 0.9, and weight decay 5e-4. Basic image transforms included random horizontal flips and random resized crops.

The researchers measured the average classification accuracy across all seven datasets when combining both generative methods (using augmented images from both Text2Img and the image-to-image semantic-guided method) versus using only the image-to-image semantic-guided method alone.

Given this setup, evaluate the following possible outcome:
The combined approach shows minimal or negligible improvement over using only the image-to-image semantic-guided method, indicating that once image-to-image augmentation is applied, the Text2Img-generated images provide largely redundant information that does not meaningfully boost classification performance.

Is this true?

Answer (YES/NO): NO